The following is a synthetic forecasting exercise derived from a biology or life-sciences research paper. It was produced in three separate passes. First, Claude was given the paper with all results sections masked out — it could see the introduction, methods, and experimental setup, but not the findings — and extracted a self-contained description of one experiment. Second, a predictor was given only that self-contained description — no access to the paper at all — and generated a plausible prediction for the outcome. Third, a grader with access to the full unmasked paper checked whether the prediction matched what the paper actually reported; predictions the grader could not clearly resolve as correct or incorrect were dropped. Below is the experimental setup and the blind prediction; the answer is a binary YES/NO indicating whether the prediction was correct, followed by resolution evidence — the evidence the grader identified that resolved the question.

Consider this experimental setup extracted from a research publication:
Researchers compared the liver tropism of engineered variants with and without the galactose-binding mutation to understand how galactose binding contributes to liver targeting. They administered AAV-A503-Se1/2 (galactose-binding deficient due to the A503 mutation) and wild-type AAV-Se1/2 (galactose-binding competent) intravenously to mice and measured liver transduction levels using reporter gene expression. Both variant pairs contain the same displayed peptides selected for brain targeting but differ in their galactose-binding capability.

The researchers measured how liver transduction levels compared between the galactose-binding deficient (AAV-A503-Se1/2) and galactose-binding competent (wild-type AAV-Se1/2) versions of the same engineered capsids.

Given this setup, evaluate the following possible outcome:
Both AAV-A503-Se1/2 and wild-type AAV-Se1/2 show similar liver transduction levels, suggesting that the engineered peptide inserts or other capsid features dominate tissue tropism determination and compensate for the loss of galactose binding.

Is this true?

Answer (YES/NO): NO